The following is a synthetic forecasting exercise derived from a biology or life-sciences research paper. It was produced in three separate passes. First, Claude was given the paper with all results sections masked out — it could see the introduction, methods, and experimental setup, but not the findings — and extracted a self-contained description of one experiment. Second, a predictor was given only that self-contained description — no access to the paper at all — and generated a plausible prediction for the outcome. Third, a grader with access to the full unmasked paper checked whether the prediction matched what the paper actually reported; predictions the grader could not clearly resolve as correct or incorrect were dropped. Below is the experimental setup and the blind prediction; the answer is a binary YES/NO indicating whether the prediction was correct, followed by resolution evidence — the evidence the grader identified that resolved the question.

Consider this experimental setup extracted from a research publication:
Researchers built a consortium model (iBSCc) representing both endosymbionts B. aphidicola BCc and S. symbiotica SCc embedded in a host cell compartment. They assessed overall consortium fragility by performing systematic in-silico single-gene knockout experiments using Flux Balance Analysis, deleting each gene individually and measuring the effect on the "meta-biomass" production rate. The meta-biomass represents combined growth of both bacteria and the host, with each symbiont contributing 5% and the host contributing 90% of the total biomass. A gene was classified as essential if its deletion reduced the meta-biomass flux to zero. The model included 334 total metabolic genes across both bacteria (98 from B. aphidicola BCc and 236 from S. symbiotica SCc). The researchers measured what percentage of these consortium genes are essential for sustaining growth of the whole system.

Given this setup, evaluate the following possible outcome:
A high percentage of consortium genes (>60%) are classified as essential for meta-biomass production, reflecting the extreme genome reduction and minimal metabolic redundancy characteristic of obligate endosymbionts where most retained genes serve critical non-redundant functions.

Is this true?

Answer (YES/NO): YES